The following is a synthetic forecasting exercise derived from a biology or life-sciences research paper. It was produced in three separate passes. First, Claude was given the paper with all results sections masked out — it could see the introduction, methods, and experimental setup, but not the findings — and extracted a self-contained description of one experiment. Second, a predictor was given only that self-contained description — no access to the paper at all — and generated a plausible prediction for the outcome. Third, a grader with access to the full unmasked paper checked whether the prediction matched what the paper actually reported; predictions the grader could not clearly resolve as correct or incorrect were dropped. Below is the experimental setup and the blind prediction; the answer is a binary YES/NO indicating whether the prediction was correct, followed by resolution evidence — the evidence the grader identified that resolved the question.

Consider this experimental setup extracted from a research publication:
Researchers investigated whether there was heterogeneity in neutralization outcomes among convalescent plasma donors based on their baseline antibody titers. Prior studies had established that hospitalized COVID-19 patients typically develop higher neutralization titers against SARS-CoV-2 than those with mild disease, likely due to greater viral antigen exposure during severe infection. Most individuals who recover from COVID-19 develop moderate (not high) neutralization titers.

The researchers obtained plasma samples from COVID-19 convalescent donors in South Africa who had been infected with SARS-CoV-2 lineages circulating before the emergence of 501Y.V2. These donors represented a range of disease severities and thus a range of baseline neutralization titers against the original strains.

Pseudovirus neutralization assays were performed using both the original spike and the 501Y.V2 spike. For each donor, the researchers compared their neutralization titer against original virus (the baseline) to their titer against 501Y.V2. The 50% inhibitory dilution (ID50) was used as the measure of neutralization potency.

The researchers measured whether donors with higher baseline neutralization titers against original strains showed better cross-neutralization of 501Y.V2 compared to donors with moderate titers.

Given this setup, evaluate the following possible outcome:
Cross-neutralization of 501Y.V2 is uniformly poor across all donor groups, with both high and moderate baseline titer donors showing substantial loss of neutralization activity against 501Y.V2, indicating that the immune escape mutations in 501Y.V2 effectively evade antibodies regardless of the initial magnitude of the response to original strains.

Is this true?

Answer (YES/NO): NO